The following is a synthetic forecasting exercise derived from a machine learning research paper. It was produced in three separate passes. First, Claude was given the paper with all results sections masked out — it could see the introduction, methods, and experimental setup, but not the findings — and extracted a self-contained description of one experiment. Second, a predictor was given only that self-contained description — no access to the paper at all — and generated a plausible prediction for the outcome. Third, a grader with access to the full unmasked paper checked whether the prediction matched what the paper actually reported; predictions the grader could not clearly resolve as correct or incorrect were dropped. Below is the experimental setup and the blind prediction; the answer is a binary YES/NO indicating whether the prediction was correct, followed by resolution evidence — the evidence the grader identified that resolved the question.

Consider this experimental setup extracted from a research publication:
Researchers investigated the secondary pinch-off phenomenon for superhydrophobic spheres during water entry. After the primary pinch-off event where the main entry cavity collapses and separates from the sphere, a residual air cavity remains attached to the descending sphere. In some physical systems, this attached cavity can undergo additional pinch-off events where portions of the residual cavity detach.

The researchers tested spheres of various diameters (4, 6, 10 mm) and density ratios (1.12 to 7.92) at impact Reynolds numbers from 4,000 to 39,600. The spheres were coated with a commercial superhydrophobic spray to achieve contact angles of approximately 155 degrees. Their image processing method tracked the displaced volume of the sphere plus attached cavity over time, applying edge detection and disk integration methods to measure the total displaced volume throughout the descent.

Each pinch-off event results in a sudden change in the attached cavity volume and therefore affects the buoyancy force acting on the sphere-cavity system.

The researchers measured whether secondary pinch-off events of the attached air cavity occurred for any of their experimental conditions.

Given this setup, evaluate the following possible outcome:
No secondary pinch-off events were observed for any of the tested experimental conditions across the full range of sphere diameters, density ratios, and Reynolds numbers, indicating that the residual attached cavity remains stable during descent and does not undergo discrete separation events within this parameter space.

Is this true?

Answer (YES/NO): NO